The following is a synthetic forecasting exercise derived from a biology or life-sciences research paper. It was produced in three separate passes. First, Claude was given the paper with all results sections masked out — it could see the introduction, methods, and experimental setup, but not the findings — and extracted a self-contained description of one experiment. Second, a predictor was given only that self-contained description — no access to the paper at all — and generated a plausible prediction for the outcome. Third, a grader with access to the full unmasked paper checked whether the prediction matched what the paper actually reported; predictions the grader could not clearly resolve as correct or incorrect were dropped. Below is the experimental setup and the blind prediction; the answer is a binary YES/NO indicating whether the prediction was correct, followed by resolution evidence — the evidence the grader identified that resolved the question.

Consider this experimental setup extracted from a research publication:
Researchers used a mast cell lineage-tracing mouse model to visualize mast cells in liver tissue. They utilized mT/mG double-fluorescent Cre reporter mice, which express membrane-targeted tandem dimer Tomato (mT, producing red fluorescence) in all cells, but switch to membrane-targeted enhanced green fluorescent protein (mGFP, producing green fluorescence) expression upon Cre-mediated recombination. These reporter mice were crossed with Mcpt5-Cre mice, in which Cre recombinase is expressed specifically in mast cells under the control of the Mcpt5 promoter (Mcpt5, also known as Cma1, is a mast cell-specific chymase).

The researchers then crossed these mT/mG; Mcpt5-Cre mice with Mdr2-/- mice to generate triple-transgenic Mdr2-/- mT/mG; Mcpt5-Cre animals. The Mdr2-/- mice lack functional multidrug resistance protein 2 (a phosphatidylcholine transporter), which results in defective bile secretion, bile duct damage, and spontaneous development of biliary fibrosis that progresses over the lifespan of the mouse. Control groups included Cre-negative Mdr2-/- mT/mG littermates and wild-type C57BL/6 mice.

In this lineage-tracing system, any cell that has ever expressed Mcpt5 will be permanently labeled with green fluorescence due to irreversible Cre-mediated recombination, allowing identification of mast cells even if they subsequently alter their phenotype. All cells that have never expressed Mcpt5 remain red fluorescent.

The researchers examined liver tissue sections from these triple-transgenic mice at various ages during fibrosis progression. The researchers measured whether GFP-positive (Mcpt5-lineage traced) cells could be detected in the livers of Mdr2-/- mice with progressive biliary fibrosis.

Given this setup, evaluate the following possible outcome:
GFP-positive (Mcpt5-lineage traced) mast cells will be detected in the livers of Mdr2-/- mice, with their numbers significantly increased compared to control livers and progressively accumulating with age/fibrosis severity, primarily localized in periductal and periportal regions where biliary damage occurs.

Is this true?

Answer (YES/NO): NO